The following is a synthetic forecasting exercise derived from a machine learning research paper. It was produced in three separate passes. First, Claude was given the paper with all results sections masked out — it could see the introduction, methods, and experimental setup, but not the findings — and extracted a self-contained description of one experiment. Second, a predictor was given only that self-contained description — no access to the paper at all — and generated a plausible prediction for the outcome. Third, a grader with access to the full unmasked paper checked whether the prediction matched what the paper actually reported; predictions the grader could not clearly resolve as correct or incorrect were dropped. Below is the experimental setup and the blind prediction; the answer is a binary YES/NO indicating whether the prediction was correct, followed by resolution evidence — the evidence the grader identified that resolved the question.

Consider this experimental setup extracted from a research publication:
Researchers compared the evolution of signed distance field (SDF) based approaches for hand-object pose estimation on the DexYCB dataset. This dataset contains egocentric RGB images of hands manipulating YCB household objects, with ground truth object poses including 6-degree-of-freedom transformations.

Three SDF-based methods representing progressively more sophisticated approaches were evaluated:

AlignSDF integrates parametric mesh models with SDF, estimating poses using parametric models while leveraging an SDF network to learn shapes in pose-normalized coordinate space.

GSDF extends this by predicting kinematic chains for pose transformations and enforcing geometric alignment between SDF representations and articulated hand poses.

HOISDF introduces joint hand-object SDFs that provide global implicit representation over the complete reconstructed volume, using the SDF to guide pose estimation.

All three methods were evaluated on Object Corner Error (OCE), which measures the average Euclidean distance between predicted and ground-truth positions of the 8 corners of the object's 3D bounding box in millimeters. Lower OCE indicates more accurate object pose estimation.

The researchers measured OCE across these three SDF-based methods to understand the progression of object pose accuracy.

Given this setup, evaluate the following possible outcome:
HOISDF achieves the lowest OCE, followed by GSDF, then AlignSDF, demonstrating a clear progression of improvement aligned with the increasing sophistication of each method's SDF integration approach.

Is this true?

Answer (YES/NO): YES